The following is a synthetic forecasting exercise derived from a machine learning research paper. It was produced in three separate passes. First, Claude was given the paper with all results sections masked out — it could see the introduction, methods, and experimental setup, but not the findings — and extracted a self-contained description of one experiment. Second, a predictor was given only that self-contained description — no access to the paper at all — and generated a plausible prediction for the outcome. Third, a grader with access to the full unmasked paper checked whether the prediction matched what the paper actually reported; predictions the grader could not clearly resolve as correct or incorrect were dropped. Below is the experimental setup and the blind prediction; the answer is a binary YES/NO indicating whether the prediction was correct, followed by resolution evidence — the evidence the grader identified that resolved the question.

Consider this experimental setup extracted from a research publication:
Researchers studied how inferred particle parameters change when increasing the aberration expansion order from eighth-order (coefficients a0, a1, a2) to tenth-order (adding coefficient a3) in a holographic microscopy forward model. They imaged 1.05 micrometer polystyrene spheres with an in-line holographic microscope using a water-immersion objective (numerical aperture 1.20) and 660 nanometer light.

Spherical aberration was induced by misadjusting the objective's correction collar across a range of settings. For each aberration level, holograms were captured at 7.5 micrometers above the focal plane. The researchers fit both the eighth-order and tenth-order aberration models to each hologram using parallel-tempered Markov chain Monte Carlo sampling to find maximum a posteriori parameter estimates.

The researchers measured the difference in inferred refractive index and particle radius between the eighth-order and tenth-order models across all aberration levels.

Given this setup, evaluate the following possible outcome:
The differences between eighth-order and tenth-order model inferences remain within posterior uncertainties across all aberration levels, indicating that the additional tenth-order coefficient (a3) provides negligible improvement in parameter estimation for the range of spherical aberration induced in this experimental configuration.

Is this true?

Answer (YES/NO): YES